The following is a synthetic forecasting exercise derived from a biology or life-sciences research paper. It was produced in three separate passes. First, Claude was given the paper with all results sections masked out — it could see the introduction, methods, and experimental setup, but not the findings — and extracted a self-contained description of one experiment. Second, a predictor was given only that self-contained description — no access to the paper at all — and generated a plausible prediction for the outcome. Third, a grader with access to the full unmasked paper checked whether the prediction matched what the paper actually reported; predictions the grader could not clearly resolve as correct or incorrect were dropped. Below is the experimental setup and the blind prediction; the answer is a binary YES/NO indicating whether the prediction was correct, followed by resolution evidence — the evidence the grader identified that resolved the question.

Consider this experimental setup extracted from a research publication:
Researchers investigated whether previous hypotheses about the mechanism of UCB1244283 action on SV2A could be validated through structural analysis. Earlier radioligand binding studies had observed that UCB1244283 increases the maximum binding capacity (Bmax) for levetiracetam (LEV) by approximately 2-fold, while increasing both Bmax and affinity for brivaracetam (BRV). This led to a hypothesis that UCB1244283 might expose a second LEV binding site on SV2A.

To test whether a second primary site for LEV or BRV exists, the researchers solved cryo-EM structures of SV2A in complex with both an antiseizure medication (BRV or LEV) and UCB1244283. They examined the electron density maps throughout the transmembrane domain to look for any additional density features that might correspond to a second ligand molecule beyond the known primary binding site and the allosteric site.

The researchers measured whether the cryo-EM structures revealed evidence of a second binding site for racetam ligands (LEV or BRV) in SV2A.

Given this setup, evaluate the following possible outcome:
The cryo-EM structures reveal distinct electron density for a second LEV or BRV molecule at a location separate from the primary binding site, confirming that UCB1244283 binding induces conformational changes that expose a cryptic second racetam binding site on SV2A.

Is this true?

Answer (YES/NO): NO